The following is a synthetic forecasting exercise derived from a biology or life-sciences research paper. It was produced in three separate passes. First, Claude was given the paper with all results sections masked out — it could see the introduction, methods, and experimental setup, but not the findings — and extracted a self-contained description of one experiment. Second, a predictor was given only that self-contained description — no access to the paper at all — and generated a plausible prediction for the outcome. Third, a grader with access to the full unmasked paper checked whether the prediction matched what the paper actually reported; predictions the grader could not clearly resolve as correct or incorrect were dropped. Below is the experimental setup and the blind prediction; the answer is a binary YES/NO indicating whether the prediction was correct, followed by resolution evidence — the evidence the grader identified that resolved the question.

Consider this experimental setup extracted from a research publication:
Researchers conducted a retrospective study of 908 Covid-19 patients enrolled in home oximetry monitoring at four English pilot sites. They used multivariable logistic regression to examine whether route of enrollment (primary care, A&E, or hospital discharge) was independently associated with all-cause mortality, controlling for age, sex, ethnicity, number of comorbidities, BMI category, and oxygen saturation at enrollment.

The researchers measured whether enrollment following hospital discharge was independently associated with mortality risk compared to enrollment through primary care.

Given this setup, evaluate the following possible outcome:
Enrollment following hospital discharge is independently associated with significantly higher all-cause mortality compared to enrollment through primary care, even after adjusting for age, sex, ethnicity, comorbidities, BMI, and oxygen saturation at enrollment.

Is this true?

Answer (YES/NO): YES